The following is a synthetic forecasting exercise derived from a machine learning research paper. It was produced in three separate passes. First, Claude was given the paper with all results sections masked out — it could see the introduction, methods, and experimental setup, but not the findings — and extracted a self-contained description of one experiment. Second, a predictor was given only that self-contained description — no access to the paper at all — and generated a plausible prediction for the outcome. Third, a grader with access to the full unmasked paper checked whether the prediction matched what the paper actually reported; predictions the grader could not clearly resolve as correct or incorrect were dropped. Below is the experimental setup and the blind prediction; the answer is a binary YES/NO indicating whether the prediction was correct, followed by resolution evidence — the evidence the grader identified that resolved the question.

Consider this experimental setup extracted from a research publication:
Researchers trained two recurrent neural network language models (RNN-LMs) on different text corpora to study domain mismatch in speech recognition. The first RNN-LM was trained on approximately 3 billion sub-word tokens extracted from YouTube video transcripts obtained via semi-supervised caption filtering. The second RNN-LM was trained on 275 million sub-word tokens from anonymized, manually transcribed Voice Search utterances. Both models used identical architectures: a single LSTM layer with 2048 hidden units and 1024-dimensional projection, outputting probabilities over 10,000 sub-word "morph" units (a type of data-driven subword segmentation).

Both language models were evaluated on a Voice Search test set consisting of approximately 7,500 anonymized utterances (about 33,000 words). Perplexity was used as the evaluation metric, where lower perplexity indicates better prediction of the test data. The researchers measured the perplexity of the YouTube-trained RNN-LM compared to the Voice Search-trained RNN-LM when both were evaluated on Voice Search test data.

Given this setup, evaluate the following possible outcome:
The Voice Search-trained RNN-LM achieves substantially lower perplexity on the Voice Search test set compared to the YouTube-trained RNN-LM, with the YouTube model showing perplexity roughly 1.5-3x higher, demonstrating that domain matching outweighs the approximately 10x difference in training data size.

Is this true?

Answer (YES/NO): NO